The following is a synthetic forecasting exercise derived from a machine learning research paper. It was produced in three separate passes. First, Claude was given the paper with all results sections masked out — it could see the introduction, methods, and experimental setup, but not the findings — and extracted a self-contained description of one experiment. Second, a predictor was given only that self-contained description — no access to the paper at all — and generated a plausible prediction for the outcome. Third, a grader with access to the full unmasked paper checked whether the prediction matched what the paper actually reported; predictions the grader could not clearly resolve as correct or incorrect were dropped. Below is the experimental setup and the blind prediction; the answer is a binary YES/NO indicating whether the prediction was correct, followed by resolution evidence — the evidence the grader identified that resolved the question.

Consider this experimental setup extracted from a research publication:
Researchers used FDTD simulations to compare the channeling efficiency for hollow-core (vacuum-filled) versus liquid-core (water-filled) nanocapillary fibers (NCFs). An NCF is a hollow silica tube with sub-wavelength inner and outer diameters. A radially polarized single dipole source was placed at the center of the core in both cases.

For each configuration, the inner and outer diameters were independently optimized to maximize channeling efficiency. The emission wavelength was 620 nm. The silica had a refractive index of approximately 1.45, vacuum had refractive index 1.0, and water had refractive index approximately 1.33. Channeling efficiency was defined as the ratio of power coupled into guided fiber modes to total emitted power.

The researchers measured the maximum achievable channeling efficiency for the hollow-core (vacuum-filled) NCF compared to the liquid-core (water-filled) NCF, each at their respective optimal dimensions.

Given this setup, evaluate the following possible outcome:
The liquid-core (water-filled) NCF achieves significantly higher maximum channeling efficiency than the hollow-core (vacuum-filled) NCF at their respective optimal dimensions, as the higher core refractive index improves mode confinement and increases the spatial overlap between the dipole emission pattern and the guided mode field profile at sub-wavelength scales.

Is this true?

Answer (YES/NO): NO